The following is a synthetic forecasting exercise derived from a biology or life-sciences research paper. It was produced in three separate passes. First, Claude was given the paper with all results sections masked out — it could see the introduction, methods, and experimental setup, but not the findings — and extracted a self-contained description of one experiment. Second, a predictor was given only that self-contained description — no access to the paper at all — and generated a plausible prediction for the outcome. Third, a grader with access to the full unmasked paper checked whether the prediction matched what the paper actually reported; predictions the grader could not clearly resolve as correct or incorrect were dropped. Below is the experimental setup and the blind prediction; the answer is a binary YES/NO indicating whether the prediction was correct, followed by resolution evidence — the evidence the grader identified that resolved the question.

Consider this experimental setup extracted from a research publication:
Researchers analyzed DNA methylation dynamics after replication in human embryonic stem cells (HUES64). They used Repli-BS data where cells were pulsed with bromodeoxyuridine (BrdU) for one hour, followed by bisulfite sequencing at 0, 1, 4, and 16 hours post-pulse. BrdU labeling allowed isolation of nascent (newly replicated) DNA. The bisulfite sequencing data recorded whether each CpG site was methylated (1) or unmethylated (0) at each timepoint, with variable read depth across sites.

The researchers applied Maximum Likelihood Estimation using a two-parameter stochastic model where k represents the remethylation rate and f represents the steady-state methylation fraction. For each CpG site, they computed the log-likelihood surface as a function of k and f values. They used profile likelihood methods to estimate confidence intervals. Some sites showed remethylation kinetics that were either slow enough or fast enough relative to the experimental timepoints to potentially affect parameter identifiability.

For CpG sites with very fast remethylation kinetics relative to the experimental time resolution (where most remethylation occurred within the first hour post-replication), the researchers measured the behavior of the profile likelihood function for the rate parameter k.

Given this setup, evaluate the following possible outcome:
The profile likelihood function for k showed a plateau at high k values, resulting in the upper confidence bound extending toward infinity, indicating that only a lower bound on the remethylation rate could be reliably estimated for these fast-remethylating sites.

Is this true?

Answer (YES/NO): YES